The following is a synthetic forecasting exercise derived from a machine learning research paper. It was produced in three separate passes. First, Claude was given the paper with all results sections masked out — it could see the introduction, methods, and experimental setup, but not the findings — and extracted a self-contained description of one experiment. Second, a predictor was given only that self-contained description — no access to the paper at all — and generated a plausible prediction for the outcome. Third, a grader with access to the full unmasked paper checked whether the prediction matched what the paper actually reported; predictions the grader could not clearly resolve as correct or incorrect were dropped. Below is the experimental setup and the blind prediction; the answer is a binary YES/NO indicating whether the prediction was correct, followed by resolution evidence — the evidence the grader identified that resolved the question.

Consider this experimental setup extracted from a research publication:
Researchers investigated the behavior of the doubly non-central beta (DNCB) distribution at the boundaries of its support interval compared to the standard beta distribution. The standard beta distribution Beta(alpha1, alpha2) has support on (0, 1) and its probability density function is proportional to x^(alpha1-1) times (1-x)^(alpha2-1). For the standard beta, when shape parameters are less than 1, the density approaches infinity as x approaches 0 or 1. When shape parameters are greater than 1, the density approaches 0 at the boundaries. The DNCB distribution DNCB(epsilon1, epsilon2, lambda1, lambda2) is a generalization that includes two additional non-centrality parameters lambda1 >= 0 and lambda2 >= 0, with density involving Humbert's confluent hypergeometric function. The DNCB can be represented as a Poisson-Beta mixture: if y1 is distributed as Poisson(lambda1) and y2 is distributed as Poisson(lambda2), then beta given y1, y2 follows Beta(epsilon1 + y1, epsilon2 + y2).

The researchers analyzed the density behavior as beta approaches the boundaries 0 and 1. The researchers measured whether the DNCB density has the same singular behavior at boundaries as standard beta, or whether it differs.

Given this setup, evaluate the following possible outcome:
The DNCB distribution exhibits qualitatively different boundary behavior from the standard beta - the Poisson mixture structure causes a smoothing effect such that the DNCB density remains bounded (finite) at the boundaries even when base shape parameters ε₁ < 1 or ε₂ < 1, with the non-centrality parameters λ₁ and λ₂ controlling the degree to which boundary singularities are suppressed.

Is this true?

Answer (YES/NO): YES